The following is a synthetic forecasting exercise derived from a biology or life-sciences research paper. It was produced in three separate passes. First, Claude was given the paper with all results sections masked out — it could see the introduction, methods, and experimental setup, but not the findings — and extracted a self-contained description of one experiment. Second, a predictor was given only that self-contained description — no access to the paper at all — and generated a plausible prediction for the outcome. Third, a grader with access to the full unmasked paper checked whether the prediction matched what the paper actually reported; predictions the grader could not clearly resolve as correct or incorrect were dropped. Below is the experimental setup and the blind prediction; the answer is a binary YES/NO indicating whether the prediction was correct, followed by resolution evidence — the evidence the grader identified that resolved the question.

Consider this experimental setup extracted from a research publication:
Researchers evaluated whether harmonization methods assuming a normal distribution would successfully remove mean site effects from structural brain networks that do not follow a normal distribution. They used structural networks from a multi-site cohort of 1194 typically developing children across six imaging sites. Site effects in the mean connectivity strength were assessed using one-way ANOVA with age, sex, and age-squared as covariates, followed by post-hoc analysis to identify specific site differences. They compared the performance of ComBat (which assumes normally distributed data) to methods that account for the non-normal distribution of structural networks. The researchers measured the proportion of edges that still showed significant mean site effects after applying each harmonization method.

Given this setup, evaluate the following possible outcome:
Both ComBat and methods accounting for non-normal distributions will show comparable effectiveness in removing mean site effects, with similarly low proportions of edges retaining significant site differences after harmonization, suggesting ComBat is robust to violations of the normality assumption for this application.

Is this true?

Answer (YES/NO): NO